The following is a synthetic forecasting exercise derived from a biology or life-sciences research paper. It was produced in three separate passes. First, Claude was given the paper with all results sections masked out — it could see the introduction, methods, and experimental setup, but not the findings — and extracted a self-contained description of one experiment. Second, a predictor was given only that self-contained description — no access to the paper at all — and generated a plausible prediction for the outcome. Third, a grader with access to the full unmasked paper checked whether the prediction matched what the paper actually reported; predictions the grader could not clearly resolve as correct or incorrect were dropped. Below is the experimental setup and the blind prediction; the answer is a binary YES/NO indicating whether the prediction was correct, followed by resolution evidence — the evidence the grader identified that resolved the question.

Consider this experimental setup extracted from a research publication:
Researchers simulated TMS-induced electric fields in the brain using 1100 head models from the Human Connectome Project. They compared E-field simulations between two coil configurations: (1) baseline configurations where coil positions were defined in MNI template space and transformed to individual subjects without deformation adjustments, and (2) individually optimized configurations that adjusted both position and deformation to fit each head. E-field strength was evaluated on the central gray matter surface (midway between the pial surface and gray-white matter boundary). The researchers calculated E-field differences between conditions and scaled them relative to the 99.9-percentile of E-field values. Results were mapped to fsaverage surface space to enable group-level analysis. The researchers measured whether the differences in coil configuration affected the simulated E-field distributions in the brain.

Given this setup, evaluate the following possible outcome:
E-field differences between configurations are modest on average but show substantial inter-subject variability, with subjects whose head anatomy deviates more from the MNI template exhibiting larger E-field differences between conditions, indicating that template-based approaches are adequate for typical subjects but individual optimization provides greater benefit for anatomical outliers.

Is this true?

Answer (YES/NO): NO